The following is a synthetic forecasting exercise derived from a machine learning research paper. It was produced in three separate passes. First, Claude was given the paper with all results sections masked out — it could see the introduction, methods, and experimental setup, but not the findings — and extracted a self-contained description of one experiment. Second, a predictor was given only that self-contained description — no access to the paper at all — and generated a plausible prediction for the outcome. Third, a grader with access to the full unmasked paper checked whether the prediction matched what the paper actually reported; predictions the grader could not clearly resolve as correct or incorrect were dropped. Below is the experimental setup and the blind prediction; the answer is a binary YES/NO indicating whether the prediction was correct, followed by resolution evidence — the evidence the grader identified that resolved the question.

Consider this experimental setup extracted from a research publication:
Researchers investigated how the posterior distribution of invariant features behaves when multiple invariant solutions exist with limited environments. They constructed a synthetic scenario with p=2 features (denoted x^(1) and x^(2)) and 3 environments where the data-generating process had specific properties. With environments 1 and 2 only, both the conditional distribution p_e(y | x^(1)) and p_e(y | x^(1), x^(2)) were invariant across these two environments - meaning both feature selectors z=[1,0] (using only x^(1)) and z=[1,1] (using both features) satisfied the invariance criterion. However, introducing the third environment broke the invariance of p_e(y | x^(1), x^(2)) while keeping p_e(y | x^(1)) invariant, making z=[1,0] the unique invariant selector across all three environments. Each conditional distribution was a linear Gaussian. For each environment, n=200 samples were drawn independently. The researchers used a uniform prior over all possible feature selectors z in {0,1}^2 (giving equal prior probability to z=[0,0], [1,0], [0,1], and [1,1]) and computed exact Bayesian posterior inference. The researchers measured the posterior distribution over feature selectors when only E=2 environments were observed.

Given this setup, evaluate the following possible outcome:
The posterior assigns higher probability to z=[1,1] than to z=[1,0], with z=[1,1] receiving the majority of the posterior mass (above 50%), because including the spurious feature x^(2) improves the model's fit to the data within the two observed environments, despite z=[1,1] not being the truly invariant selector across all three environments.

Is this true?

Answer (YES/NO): NO